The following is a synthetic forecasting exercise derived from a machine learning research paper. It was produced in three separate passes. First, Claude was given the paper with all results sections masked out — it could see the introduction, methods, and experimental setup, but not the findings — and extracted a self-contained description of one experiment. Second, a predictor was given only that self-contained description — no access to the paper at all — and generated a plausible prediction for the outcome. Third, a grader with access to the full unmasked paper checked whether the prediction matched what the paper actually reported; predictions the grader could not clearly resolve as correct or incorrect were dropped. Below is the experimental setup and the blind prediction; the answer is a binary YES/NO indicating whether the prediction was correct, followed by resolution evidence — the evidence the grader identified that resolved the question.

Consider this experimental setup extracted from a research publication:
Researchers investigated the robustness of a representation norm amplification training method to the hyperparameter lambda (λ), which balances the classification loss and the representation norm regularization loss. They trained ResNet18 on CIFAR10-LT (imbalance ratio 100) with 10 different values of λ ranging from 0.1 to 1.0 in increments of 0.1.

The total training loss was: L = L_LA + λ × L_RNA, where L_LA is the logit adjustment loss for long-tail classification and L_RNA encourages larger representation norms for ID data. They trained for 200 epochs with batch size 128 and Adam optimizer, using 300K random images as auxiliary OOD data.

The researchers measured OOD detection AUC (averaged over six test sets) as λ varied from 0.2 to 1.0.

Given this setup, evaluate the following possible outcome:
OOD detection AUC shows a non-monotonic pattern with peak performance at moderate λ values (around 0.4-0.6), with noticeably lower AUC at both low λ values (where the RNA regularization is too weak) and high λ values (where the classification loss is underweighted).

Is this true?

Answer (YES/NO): NO